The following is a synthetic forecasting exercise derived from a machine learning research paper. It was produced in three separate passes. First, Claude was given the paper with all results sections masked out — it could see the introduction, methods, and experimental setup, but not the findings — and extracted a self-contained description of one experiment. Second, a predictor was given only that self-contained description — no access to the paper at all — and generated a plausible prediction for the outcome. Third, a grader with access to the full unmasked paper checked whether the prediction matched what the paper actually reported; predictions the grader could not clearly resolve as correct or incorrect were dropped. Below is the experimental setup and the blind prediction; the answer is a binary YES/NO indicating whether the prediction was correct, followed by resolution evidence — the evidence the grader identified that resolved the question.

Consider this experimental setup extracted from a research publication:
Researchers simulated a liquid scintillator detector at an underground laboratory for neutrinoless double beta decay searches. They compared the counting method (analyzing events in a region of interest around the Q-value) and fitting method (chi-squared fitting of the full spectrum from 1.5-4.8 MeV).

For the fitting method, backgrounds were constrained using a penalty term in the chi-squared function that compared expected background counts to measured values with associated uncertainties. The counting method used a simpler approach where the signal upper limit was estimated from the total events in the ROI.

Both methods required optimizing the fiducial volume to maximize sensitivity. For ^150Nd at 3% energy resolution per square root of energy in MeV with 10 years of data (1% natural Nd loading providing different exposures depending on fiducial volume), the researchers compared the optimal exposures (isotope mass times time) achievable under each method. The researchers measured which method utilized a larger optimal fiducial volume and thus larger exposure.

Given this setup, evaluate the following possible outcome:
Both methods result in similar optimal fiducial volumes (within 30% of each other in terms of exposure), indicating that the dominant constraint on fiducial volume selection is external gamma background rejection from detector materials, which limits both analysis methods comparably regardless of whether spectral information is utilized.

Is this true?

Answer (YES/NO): NO